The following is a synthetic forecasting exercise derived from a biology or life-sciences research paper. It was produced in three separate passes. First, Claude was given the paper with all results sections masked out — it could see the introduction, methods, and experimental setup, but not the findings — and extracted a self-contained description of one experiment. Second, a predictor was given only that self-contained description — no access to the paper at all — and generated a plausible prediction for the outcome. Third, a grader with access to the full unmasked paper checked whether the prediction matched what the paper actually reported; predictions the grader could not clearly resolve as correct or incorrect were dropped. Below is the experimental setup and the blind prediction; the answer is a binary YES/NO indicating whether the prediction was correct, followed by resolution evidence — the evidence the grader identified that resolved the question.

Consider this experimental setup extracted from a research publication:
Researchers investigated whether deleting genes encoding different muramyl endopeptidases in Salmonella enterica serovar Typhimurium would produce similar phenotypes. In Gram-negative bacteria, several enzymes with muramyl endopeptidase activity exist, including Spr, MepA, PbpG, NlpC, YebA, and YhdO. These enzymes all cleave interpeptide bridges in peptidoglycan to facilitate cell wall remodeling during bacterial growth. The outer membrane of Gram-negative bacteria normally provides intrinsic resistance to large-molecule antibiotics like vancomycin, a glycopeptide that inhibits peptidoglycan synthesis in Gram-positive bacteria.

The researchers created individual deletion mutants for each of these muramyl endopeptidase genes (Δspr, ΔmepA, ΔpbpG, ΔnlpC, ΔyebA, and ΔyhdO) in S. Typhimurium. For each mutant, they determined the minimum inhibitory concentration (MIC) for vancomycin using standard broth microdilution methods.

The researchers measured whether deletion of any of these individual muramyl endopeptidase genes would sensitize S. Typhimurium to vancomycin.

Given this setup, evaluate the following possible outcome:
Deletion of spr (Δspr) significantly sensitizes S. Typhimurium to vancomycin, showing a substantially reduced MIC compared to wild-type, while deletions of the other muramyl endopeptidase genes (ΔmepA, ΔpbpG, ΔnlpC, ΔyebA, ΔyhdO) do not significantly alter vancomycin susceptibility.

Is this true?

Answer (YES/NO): YES